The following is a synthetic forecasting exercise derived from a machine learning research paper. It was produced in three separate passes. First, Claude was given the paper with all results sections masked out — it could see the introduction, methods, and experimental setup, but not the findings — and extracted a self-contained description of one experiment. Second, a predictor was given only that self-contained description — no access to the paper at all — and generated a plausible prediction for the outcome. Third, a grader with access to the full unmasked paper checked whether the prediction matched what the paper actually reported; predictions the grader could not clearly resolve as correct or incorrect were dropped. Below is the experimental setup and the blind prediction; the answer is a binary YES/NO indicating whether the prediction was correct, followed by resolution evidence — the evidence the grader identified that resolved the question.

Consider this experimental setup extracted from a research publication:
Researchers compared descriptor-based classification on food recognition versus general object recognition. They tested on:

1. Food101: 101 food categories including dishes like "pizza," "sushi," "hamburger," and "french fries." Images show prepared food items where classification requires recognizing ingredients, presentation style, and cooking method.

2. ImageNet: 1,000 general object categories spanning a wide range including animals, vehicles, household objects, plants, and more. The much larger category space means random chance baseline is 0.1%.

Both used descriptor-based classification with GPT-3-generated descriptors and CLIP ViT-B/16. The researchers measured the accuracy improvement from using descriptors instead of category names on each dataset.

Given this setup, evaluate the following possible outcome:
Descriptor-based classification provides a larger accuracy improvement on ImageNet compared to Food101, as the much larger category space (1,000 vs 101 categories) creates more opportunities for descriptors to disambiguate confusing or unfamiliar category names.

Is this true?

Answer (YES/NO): YES